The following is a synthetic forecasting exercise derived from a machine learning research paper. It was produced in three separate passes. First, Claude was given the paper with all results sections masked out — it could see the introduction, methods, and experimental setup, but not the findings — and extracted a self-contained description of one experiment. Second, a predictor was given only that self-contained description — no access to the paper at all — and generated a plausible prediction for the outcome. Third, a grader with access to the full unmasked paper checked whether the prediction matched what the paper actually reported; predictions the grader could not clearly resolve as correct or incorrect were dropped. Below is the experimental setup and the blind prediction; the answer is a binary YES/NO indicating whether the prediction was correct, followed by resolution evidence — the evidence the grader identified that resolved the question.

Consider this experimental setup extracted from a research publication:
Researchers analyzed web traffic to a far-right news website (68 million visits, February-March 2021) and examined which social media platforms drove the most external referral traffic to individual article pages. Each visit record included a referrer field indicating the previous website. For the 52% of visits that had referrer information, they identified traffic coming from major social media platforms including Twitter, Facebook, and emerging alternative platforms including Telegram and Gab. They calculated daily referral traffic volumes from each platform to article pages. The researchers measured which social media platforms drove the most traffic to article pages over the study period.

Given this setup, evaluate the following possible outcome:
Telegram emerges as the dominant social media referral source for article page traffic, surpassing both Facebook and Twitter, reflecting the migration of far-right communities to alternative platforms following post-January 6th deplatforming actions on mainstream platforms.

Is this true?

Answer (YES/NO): NO